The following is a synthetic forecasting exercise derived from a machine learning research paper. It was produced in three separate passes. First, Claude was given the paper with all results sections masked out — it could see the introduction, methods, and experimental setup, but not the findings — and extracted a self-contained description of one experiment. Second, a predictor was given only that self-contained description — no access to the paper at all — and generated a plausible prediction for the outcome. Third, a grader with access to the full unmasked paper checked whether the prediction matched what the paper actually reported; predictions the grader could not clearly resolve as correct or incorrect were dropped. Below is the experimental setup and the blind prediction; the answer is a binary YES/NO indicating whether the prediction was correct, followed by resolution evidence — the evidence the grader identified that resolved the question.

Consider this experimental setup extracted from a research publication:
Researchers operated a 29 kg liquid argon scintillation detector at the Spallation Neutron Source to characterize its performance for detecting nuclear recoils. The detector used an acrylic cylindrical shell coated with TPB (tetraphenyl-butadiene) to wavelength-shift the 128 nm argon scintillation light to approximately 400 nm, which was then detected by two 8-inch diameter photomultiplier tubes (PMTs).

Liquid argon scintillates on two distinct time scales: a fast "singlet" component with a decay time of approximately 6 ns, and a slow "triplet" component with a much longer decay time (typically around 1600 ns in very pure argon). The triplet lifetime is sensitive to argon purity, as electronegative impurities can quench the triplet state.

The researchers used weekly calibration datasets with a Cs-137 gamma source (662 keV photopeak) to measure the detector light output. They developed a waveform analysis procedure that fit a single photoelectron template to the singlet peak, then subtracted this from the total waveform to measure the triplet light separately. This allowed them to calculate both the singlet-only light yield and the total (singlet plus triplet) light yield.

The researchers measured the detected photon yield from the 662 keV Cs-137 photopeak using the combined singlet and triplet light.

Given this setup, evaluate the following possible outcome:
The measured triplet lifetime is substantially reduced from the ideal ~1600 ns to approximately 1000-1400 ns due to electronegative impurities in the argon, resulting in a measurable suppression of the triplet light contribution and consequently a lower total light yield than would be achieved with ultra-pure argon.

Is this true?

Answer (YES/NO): YES